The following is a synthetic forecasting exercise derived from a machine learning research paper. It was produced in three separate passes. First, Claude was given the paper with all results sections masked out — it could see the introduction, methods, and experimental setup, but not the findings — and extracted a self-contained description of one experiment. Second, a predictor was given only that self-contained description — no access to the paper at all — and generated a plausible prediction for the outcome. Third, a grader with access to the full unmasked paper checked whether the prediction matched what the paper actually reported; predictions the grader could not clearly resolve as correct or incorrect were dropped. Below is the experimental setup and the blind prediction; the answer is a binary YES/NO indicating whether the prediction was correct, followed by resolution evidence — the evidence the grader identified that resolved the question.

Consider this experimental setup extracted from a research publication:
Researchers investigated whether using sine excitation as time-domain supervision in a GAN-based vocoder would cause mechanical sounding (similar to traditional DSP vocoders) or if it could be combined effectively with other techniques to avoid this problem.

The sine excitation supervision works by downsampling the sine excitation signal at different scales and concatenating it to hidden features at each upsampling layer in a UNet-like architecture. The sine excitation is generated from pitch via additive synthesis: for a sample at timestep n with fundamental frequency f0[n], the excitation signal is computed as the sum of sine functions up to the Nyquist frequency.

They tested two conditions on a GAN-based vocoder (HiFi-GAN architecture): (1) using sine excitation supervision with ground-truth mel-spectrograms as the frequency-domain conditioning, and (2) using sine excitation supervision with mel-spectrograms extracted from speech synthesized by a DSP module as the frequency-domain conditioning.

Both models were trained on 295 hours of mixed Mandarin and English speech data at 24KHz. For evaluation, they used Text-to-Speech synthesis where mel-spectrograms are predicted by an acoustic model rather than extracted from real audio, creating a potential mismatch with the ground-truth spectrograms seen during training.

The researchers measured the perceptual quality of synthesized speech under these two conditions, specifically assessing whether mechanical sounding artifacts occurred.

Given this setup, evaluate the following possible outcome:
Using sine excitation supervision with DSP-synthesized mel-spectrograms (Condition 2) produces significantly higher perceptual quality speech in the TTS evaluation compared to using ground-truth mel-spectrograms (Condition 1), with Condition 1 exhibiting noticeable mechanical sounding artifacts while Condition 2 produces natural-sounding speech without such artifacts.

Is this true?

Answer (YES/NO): YES